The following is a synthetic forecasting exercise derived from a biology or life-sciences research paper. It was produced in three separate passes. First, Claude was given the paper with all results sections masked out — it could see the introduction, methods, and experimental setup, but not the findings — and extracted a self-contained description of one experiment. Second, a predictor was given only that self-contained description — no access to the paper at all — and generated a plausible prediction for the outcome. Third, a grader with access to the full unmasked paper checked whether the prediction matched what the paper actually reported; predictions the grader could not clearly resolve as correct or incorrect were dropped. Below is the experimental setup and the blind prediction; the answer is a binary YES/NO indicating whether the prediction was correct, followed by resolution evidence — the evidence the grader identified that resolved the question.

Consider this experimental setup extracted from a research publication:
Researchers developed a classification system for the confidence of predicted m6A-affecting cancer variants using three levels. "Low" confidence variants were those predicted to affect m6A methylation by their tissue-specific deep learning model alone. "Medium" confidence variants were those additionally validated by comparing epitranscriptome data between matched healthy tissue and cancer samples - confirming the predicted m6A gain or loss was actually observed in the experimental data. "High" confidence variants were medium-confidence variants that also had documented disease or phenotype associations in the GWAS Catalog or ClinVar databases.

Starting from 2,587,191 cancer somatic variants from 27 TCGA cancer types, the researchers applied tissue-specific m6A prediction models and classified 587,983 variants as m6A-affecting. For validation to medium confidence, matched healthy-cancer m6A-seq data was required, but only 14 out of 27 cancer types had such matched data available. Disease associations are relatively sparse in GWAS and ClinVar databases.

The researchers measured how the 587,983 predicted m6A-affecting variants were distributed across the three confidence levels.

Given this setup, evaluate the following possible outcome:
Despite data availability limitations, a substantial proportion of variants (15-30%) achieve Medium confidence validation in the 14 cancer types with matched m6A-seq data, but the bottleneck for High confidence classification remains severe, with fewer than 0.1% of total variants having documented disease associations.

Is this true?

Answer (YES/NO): NO